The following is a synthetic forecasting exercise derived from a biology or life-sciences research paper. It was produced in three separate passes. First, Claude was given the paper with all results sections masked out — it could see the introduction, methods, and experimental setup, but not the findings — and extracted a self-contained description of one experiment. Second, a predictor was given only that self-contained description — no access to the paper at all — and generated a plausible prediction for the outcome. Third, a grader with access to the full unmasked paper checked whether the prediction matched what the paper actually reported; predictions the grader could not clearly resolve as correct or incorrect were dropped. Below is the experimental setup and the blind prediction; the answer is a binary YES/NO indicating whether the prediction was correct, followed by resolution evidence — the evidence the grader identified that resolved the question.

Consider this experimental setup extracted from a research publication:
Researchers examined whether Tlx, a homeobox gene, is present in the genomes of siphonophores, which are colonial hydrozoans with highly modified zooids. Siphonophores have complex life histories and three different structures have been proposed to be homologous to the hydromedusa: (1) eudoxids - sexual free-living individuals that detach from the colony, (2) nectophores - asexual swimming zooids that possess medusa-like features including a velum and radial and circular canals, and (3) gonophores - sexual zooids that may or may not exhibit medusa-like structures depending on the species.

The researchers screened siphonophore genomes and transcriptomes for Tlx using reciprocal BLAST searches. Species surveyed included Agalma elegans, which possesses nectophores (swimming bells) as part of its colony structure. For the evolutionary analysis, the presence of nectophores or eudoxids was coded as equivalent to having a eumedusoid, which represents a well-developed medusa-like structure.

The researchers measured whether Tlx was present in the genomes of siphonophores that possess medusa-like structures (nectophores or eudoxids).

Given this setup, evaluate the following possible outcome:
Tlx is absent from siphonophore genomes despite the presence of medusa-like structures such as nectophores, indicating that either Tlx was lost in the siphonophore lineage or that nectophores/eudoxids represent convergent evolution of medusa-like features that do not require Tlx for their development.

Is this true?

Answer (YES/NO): NO